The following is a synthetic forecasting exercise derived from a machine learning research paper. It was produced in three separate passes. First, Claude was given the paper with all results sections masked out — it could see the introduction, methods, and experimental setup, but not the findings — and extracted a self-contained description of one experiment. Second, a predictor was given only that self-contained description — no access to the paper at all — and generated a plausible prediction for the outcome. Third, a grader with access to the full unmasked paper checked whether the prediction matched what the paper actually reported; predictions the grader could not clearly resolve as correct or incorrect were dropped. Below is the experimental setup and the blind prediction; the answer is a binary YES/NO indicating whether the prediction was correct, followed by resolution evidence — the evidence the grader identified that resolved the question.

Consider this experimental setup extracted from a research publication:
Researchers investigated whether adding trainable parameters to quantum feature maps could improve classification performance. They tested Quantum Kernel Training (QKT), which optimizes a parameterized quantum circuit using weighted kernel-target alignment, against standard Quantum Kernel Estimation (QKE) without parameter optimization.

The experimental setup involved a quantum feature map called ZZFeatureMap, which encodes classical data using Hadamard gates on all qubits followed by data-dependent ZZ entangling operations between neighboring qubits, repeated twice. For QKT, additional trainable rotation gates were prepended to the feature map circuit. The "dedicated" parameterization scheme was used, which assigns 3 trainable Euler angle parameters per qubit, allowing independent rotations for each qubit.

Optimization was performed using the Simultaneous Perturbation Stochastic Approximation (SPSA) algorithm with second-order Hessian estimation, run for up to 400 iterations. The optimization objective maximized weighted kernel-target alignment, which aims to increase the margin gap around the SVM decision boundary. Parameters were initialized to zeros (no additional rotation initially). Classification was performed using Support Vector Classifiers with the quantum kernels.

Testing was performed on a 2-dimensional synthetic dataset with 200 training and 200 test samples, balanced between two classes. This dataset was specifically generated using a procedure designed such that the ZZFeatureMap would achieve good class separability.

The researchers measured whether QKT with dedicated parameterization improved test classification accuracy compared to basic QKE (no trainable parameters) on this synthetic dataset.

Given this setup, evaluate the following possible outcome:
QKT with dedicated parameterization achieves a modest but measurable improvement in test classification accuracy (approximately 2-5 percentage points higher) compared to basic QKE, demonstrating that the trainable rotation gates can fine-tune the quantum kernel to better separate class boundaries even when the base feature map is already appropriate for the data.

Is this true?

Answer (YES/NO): NO